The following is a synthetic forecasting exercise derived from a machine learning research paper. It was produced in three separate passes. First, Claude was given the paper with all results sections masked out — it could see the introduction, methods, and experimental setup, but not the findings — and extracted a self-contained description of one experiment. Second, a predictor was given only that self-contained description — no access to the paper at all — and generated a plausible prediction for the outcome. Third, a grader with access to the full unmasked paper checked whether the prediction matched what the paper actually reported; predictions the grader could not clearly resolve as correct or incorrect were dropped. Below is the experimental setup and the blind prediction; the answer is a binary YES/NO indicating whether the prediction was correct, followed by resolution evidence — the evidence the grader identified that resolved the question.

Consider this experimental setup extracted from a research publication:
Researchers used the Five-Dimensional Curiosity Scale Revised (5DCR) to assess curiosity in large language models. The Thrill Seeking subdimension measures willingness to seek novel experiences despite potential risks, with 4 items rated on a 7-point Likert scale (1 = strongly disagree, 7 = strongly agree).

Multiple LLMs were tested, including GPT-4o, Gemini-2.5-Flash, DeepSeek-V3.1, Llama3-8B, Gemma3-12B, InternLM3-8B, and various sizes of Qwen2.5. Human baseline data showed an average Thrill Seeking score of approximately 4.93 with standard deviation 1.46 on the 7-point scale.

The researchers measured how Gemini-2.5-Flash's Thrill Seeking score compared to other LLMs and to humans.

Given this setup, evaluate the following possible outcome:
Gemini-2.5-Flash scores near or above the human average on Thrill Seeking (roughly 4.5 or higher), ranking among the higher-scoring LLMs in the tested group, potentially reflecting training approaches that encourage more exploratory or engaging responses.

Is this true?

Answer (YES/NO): NO